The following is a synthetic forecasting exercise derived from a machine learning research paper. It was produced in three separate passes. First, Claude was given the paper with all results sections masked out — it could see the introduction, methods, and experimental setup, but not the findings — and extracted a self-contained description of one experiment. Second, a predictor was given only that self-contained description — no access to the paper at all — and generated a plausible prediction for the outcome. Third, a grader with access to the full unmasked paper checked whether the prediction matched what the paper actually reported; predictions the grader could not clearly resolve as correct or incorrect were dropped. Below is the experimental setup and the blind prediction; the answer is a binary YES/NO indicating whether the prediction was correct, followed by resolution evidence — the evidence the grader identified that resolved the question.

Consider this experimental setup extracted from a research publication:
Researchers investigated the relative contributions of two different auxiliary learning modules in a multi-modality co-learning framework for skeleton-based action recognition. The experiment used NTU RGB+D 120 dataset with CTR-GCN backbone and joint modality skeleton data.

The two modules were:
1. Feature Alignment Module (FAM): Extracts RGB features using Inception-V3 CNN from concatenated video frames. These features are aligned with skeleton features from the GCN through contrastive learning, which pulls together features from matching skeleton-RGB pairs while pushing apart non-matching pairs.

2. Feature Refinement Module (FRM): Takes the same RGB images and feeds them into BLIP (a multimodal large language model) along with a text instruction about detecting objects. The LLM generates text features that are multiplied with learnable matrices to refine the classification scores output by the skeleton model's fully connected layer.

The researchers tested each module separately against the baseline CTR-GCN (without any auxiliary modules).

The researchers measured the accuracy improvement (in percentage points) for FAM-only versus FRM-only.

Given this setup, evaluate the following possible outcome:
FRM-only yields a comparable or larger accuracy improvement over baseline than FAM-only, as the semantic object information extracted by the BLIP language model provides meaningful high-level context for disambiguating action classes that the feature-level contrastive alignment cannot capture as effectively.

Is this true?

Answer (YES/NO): YES